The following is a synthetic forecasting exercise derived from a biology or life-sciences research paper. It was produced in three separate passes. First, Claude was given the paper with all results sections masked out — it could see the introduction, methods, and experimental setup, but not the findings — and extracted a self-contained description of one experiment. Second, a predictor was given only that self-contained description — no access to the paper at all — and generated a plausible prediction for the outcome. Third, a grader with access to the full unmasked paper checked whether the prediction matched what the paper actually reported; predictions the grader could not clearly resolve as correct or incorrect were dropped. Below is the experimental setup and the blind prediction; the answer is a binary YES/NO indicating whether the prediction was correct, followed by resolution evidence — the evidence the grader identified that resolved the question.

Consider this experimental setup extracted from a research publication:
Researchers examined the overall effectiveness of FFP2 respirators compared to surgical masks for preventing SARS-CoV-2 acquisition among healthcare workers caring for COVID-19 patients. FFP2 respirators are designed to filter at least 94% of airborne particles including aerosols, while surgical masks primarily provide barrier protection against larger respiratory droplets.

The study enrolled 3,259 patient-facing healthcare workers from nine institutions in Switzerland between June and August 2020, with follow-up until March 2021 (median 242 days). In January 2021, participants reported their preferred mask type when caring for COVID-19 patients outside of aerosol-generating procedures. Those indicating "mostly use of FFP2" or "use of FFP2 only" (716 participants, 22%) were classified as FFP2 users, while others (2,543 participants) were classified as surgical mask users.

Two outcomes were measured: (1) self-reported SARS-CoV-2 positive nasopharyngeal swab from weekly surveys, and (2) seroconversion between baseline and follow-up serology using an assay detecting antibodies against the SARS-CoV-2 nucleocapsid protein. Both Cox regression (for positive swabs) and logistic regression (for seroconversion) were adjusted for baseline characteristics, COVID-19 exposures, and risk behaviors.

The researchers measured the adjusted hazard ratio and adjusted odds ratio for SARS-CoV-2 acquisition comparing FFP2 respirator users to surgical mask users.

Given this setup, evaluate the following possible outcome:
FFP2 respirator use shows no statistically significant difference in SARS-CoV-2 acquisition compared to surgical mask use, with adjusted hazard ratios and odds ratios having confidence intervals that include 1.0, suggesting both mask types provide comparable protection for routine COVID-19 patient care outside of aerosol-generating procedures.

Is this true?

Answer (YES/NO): YES